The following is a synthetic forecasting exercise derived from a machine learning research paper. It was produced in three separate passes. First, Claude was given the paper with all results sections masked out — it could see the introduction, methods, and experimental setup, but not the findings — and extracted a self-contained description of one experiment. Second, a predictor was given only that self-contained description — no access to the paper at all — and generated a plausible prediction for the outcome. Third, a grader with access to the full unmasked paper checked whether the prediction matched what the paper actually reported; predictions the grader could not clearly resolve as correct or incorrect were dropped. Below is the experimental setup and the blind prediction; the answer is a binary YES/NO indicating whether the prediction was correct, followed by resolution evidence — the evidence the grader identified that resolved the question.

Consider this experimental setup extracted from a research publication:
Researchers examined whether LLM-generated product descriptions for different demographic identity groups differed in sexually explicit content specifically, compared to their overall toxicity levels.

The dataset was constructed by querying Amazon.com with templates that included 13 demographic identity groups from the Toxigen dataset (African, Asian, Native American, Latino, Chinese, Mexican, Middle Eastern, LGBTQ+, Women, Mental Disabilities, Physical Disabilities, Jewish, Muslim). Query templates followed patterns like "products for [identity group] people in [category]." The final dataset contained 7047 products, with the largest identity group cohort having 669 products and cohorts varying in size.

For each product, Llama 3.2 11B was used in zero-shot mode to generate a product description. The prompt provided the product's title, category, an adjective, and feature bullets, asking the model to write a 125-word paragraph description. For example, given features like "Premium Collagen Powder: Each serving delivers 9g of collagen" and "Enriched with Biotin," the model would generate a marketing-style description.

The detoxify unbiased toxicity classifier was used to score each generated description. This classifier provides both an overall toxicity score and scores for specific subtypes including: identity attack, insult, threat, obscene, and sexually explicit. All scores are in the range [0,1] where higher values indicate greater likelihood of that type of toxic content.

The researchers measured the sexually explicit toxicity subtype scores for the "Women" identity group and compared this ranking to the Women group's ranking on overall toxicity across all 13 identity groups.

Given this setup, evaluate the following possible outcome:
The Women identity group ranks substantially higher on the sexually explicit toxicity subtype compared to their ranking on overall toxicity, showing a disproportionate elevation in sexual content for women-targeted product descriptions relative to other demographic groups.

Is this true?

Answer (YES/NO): YES